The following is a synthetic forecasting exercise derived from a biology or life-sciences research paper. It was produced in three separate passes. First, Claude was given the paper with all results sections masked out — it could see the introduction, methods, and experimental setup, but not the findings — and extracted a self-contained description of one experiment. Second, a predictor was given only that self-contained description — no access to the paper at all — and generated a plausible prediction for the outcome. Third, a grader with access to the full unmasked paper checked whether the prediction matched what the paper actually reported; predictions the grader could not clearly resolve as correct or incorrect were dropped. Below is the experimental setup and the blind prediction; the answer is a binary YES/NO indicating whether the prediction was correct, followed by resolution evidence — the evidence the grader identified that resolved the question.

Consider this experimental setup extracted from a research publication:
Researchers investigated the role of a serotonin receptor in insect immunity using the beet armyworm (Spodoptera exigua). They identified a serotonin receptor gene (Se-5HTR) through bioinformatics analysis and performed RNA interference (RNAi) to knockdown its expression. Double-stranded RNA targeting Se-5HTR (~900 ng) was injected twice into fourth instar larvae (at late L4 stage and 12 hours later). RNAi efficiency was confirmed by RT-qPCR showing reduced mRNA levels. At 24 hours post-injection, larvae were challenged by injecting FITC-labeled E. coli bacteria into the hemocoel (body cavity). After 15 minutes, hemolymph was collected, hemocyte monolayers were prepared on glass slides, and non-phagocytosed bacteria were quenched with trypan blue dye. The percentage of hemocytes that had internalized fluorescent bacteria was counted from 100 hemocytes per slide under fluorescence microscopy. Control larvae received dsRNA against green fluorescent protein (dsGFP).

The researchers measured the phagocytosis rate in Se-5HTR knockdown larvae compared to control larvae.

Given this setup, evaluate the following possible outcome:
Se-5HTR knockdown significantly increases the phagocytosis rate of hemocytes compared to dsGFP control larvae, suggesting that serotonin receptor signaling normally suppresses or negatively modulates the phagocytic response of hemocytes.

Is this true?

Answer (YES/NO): NO